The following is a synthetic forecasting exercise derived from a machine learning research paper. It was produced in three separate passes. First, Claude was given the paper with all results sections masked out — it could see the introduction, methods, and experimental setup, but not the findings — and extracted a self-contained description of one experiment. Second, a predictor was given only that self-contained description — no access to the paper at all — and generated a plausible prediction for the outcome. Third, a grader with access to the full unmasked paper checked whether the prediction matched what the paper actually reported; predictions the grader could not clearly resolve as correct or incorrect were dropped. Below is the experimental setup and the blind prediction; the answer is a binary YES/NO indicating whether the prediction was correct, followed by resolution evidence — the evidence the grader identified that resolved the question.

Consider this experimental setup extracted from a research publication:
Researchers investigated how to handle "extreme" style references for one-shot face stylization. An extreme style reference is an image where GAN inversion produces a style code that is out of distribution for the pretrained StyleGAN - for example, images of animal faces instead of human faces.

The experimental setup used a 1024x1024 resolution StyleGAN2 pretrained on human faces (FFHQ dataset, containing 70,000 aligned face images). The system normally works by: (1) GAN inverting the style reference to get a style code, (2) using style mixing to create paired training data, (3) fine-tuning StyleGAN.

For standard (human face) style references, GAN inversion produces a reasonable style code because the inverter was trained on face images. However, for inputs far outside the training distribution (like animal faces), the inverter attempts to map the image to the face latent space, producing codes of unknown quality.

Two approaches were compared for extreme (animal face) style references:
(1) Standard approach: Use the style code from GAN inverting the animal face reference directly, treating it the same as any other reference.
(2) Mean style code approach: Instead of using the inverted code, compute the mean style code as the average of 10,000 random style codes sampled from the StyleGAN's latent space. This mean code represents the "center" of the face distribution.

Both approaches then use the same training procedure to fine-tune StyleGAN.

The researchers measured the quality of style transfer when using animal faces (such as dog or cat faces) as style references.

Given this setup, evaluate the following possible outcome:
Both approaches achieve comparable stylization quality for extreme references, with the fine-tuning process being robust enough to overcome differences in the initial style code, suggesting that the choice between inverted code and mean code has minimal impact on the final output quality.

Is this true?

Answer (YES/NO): NO